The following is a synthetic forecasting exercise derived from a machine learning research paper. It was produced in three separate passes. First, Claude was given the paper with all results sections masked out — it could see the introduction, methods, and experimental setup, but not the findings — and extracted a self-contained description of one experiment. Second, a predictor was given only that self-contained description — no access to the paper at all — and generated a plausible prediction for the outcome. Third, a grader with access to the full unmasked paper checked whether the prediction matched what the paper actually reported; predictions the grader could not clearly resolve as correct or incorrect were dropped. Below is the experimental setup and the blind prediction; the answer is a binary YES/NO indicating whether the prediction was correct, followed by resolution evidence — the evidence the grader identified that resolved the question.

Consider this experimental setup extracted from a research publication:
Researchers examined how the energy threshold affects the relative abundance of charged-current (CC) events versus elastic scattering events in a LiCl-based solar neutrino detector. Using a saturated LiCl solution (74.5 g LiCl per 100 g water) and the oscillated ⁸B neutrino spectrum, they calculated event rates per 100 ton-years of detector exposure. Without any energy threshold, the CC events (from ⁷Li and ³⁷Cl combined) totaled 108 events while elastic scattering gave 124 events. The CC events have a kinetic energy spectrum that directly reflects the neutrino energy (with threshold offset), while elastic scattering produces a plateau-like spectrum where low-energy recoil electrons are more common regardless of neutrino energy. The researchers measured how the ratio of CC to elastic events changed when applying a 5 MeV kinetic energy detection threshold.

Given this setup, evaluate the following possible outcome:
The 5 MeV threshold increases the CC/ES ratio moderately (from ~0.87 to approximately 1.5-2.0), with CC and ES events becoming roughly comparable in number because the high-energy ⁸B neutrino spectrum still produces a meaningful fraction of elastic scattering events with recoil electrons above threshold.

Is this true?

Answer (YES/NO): NO